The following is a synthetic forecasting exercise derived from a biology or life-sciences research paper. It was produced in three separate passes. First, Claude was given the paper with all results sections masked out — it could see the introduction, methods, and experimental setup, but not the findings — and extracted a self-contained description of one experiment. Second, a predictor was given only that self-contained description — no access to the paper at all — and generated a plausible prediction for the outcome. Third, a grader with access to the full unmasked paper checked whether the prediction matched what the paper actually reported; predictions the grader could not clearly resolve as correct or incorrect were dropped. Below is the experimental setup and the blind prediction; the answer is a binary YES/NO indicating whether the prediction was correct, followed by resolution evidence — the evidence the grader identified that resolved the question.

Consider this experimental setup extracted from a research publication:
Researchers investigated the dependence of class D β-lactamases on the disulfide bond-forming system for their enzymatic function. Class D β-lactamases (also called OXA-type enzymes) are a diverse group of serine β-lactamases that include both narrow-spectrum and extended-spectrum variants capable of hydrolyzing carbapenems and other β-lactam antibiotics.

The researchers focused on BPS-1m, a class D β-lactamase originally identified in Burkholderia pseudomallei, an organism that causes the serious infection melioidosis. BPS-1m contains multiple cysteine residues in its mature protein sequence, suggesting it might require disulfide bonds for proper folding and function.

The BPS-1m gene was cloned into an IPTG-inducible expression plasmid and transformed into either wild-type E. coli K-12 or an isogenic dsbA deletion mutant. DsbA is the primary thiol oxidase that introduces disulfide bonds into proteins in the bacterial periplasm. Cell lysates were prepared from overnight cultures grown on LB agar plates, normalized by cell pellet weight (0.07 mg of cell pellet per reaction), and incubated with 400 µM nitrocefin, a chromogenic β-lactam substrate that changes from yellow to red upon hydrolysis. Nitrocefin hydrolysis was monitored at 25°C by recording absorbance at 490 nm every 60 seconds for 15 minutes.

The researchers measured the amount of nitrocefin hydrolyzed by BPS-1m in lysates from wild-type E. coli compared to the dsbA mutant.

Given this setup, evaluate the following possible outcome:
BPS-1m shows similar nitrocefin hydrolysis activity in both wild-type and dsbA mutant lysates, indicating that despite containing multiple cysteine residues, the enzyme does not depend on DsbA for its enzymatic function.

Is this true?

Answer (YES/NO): NO